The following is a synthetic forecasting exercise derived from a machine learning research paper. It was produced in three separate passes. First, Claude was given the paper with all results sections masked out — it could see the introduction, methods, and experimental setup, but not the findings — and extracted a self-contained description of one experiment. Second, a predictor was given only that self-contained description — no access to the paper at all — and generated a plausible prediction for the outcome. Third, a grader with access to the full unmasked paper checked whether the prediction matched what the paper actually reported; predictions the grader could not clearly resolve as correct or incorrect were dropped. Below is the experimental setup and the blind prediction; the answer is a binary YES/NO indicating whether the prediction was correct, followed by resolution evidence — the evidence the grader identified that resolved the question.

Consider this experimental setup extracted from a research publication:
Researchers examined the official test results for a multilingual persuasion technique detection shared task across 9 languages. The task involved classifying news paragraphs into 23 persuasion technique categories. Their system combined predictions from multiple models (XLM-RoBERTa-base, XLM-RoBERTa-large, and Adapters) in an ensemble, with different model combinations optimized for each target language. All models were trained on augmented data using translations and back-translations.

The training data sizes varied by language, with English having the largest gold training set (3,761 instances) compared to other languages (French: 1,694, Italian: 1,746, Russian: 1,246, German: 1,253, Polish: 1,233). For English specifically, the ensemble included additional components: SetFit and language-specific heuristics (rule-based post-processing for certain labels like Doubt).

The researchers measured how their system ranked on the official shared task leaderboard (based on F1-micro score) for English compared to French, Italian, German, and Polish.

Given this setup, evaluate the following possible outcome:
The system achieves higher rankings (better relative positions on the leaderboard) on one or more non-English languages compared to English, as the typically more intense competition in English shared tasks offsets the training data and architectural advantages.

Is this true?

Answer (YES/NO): YES